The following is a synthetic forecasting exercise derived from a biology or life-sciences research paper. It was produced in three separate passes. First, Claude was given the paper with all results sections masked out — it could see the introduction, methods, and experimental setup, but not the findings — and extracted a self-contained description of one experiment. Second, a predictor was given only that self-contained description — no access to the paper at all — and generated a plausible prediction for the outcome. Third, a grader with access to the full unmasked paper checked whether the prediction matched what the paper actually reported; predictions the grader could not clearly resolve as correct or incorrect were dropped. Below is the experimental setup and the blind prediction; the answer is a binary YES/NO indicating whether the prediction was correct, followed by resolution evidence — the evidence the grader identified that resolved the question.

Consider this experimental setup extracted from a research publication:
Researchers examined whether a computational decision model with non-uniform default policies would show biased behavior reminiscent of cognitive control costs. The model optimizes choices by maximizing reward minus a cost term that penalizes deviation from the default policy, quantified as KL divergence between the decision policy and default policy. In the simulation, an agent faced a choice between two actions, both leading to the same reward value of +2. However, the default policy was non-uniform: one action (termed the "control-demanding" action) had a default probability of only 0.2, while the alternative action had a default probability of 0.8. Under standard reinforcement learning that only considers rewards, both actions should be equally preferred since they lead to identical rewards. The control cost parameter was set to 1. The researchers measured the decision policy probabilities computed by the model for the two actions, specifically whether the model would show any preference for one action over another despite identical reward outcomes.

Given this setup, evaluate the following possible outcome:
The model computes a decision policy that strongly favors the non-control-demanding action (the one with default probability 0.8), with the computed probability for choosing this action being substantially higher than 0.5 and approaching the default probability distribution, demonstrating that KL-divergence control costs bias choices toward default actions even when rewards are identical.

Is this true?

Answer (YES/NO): YES